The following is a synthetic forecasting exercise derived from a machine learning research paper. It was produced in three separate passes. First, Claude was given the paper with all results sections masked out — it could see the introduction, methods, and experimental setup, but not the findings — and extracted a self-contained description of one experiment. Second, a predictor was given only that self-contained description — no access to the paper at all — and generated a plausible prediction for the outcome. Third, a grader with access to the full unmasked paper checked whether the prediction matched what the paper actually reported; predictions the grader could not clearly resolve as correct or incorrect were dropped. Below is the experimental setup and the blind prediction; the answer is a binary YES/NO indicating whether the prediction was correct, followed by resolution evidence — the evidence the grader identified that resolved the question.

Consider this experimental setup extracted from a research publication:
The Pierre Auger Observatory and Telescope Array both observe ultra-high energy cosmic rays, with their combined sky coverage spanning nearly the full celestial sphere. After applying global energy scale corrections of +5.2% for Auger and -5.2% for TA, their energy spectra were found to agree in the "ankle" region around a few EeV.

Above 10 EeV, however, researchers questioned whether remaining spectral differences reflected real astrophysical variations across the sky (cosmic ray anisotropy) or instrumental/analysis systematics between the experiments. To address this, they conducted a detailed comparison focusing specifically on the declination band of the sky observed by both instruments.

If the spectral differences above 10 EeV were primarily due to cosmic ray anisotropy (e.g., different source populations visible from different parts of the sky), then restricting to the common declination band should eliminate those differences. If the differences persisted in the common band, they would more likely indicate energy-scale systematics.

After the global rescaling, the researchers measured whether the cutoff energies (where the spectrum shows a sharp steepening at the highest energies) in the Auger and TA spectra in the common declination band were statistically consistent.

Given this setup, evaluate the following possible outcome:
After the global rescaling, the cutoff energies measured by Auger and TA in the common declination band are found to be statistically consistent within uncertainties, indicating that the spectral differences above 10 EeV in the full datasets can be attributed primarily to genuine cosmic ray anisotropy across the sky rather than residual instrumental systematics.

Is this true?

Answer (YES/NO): NO